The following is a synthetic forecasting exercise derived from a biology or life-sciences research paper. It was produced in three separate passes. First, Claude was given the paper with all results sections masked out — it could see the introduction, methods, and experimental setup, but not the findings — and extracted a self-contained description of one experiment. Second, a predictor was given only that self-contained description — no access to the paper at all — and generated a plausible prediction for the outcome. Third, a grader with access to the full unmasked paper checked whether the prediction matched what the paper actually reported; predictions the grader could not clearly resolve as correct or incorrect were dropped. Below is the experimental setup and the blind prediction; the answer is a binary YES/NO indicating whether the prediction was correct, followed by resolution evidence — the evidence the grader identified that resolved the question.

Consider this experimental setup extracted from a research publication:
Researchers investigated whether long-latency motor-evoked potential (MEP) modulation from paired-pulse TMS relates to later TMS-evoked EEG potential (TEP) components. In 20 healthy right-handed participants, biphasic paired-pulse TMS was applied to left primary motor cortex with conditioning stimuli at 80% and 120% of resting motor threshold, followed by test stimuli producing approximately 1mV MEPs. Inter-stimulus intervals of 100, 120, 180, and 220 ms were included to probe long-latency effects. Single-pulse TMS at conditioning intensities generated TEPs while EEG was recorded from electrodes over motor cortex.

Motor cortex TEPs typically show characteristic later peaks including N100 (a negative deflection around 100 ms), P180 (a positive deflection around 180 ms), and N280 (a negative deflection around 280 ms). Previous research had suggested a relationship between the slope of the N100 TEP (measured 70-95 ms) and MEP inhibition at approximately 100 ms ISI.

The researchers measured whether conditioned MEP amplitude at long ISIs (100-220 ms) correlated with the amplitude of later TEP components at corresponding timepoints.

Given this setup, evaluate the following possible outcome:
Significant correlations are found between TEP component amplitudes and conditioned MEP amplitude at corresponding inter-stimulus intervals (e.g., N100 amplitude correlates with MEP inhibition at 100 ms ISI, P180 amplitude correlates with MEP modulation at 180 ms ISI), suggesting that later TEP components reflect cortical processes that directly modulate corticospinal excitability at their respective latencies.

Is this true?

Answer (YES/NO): NO